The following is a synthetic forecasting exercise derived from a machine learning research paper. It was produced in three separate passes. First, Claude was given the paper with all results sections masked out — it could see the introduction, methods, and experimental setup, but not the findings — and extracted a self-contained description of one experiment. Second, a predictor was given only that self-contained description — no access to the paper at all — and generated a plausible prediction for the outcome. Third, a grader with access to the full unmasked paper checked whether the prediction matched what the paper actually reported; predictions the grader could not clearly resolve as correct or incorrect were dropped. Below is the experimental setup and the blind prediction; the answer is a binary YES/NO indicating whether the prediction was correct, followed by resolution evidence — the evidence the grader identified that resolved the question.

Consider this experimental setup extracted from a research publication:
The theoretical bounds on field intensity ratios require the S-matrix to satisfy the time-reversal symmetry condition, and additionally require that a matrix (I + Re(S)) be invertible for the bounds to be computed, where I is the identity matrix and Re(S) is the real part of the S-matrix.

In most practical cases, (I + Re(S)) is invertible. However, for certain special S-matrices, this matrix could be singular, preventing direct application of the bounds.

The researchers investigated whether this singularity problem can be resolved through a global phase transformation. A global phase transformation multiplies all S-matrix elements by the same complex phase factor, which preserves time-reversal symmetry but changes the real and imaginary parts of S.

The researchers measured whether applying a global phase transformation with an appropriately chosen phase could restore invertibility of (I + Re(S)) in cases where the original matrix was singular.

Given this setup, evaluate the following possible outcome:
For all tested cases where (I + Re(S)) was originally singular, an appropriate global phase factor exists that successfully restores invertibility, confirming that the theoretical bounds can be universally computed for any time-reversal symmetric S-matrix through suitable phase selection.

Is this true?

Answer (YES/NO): NO